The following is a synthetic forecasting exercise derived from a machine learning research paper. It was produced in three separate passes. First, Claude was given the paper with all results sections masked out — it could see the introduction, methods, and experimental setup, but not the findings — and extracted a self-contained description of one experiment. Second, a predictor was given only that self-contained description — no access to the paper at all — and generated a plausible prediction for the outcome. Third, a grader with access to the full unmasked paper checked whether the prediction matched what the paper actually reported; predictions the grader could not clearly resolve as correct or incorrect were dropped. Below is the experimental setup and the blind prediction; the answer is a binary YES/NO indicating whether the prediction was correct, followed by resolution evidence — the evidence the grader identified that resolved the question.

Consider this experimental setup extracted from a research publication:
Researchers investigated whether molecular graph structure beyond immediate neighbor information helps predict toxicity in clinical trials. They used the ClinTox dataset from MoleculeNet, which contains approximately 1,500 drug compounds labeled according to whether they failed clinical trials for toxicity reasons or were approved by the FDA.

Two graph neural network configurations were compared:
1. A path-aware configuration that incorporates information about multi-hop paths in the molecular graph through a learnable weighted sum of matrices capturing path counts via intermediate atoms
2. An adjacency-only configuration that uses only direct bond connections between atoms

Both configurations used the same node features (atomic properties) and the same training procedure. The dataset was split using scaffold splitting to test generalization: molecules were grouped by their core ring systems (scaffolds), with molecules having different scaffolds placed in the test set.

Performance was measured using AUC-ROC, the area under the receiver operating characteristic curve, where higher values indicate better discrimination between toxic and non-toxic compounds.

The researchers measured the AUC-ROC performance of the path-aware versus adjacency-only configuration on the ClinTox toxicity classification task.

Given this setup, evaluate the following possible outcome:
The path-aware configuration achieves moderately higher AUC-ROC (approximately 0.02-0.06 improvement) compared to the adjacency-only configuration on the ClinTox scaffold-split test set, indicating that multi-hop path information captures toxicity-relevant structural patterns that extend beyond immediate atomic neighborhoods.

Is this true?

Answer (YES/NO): NO